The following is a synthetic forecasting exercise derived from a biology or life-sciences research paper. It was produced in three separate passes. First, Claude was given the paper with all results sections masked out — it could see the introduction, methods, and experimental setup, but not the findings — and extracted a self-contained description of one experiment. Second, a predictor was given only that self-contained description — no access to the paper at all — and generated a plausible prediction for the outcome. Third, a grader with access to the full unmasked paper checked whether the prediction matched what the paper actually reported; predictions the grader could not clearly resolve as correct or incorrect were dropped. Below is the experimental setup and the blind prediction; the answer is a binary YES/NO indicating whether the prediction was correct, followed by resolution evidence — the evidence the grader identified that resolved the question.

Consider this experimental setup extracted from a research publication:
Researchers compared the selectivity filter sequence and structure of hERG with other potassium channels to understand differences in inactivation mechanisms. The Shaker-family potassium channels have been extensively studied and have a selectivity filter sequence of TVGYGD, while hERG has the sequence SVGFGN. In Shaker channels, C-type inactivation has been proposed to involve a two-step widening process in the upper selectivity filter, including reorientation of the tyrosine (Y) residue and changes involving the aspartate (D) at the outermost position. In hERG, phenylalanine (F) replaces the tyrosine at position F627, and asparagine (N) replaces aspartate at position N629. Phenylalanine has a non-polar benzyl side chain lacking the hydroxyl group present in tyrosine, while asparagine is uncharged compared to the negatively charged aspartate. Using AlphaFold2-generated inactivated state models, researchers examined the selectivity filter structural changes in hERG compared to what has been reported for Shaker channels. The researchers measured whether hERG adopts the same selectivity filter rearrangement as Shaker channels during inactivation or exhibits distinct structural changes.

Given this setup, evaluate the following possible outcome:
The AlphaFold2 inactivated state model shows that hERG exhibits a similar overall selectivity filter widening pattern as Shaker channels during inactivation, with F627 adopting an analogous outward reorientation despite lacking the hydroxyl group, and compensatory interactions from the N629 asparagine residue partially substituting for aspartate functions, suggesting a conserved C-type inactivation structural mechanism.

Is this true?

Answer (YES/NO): NO